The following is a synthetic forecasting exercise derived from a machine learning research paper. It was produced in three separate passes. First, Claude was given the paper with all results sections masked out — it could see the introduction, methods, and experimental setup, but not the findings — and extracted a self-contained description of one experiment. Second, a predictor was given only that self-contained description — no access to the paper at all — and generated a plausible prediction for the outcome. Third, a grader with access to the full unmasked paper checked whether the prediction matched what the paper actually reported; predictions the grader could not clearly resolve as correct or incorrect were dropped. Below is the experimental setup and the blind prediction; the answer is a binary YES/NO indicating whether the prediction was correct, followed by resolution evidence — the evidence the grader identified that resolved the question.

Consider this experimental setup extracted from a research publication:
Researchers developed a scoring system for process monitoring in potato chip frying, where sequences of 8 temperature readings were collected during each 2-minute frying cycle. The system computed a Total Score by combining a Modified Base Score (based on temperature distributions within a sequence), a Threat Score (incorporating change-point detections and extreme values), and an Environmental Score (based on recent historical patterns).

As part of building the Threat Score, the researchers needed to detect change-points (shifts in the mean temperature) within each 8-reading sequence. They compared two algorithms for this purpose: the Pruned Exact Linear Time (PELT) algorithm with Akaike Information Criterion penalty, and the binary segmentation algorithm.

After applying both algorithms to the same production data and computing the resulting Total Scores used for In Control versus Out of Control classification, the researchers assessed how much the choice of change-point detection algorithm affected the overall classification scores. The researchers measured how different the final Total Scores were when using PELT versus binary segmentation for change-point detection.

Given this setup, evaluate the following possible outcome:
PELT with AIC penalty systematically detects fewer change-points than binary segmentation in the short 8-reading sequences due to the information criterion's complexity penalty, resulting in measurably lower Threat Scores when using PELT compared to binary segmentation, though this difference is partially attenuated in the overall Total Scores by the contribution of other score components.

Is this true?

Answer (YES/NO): NO